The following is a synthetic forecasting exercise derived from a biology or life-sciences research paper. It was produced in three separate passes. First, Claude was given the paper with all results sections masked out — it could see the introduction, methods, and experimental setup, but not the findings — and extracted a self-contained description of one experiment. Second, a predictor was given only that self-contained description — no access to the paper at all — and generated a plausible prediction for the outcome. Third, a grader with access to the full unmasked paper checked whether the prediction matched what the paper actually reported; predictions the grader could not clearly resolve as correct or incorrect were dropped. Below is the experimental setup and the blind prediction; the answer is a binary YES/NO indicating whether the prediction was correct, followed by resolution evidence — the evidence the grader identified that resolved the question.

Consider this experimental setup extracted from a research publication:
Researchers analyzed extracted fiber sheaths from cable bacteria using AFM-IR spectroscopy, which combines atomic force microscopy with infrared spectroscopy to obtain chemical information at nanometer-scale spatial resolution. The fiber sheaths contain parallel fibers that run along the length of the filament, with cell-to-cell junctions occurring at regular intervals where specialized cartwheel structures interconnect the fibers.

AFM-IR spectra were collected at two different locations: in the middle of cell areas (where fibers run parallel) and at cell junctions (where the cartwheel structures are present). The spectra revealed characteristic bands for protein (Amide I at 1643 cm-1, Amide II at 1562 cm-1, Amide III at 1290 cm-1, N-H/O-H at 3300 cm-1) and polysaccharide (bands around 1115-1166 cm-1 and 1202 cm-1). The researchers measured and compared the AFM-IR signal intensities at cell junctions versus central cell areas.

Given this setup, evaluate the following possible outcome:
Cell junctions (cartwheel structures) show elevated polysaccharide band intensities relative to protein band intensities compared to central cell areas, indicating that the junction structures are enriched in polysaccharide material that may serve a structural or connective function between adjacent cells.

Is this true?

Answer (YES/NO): NO